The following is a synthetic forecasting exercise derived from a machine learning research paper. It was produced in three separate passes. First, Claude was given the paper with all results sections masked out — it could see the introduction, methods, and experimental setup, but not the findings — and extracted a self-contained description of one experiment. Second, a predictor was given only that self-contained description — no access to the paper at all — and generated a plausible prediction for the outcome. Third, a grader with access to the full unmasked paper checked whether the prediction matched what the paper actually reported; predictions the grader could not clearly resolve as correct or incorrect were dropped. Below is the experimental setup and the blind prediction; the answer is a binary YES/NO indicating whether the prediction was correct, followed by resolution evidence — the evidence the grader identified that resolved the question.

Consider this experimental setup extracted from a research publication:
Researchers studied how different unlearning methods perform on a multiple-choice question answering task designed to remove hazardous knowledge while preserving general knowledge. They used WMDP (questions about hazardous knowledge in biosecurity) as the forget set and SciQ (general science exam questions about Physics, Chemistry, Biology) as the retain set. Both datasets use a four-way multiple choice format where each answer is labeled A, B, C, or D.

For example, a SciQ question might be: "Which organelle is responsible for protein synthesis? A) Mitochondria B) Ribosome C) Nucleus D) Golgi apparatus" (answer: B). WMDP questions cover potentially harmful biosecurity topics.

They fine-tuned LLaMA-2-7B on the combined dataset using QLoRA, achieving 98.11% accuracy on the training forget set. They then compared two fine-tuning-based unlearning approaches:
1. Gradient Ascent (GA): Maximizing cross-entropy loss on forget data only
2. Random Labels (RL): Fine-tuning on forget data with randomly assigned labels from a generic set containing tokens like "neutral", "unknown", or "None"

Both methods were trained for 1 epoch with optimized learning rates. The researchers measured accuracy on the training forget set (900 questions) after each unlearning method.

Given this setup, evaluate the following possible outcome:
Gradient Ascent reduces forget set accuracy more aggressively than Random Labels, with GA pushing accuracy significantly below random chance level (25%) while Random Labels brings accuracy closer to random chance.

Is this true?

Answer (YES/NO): NO